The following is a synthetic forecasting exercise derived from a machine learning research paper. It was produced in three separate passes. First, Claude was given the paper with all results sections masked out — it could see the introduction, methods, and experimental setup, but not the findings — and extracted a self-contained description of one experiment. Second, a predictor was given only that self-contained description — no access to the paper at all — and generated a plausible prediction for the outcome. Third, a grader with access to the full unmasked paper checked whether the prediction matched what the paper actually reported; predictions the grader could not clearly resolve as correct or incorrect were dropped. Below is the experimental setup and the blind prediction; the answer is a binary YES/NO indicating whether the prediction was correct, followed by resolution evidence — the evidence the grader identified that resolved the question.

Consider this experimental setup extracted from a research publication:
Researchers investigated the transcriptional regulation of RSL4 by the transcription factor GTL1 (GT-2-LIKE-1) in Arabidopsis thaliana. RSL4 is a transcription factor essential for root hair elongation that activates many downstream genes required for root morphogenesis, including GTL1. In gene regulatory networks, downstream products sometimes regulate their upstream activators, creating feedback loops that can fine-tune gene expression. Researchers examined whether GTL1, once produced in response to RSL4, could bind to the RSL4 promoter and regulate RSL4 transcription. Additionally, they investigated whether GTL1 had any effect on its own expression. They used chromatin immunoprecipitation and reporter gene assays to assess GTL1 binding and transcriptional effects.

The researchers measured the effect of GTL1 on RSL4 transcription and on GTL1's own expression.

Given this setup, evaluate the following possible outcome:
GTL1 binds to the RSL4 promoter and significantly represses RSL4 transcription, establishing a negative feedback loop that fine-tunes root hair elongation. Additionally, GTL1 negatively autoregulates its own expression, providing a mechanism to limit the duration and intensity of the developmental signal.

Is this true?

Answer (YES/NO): YES